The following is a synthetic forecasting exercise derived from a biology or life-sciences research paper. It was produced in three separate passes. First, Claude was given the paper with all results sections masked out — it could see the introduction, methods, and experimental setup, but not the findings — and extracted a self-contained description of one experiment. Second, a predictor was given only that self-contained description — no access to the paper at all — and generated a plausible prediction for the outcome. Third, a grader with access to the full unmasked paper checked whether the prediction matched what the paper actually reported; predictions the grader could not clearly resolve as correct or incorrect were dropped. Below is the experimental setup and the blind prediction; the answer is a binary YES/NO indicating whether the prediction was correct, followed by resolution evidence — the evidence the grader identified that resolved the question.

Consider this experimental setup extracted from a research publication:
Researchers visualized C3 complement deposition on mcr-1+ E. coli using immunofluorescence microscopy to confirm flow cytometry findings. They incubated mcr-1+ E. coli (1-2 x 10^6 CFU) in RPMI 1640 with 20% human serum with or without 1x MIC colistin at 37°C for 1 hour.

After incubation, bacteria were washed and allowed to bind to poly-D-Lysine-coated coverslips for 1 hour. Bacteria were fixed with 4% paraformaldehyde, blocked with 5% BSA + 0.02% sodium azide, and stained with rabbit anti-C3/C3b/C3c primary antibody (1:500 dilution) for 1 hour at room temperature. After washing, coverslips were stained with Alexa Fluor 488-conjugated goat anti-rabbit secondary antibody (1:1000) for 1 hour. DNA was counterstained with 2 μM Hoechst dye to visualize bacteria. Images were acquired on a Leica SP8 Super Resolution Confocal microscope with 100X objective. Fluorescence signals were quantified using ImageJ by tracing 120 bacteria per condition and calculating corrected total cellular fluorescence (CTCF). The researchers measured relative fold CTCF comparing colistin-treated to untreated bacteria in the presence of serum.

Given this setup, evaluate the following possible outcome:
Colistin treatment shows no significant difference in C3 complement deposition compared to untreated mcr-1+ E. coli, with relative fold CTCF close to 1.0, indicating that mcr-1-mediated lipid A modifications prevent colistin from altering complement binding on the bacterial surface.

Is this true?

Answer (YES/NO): NO